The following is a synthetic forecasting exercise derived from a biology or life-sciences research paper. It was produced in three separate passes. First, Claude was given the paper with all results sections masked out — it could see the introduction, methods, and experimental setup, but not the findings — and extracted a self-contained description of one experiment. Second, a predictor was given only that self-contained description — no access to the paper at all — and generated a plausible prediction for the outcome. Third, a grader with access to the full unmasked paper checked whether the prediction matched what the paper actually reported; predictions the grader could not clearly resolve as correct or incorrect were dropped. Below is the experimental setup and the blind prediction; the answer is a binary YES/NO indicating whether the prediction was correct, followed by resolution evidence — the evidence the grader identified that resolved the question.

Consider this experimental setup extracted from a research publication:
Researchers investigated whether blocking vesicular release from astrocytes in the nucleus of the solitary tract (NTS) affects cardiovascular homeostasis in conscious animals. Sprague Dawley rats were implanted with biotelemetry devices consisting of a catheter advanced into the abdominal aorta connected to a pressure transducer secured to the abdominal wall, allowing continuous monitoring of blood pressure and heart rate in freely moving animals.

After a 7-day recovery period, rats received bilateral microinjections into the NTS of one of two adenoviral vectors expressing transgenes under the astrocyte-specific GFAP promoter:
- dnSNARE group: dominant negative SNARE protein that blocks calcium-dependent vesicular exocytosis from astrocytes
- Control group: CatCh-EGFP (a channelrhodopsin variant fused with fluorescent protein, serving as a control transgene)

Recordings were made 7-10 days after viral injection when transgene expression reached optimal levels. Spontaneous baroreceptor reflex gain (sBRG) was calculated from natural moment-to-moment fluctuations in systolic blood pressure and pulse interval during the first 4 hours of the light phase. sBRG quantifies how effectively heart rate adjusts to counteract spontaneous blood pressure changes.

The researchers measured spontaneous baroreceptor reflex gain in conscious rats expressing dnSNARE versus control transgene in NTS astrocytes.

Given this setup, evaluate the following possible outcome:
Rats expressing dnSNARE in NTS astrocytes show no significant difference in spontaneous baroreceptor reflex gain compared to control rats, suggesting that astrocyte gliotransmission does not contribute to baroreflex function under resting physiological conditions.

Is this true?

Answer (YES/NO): NO